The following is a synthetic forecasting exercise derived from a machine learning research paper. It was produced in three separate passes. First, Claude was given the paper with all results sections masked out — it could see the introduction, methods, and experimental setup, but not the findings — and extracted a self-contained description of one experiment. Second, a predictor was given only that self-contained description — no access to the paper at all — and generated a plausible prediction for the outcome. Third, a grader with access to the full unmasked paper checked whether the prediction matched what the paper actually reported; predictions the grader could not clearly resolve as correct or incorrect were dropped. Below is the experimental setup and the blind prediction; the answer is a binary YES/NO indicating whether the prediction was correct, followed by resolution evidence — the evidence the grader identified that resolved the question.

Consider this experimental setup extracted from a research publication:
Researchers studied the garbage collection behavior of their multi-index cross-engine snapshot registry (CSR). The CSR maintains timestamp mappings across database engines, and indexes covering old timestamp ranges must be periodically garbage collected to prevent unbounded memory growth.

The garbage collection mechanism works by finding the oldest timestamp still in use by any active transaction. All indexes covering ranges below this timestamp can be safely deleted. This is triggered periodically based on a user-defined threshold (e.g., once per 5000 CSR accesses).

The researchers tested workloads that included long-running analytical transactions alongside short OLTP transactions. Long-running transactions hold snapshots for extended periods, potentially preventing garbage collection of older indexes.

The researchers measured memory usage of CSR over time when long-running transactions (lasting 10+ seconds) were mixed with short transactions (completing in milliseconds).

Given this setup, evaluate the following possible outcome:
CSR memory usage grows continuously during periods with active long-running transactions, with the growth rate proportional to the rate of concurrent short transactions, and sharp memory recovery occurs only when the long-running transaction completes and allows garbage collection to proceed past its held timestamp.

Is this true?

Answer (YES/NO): NO